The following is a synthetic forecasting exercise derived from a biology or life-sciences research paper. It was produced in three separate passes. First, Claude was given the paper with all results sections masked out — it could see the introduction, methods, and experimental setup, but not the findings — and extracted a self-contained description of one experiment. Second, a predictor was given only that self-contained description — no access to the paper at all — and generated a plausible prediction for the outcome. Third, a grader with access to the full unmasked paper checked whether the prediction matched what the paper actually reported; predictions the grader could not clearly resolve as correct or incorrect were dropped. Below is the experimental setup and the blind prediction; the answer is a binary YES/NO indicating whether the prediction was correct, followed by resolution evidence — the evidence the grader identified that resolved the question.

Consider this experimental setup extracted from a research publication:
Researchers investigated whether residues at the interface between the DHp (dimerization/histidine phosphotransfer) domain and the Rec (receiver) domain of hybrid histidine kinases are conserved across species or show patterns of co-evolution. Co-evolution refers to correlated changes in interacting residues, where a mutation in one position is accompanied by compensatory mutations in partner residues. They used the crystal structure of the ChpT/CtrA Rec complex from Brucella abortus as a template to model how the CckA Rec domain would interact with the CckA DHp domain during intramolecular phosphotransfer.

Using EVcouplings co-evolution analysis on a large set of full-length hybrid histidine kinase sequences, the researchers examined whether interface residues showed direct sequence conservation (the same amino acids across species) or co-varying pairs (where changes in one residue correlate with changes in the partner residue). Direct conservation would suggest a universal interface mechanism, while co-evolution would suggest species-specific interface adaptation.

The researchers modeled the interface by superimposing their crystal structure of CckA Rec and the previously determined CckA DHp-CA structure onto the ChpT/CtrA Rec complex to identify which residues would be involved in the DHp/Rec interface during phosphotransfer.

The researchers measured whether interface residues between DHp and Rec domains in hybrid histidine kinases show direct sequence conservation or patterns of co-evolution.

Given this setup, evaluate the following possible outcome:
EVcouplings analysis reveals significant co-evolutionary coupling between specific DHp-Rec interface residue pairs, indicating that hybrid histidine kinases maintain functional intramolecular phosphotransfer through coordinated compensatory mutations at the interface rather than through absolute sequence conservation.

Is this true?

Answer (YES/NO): YES